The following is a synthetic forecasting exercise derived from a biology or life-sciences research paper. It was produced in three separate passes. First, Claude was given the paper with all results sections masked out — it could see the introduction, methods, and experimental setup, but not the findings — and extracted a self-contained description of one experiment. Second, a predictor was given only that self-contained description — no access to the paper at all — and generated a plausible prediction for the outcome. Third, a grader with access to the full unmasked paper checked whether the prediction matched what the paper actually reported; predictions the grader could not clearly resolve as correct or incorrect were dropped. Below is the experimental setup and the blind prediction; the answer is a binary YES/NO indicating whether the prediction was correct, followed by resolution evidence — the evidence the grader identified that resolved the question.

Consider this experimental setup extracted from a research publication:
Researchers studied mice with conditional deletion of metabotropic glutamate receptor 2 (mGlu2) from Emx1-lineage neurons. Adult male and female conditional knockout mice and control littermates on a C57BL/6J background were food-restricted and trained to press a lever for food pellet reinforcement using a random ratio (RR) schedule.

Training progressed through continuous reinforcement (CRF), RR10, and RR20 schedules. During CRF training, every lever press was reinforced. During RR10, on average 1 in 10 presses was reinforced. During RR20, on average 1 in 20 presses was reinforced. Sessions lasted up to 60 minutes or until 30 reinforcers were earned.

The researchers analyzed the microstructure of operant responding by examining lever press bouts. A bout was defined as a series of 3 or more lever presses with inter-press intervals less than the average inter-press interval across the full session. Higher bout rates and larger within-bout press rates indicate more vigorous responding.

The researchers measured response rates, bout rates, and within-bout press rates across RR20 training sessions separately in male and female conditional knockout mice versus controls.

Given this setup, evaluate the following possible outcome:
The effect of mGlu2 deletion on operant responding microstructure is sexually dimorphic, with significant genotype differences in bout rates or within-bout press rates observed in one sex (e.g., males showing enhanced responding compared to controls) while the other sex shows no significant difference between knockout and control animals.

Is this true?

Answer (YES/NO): NO